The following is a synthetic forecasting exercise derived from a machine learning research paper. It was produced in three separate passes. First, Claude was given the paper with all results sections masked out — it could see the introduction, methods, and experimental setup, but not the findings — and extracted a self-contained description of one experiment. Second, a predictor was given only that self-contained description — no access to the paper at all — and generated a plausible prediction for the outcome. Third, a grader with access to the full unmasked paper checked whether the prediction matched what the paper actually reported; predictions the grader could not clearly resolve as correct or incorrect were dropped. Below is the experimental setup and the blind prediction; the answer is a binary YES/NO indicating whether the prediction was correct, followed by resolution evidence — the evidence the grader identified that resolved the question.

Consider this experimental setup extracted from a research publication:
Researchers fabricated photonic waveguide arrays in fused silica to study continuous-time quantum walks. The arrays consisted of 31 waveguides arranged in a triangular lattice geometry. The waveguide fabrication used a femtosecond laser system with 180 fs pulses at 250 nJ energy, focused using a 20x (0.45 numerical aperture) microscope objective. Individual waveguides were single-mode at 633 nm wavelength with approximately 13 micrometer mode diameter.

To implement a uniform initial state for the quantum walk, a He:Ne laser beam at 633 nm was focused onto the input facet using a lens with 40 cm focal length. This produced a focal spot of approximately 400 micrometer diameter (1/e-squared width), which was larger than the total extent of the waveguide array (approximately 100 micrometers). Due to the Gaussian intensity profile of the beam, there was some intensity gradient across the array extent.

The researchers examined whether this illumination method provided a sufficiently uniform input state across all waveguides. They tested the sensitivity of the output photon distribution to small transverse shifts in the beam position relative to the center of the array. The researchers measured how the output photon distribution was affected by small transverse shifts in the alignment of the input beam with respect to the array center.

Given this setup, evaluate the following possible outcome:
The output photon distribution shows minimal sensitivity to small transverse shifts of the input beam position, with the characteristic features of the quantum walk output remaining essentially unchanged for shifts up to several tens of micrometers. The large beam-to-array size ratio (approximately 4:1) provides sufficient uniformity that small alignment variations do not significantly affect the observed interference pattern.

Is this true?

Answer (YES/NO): YES